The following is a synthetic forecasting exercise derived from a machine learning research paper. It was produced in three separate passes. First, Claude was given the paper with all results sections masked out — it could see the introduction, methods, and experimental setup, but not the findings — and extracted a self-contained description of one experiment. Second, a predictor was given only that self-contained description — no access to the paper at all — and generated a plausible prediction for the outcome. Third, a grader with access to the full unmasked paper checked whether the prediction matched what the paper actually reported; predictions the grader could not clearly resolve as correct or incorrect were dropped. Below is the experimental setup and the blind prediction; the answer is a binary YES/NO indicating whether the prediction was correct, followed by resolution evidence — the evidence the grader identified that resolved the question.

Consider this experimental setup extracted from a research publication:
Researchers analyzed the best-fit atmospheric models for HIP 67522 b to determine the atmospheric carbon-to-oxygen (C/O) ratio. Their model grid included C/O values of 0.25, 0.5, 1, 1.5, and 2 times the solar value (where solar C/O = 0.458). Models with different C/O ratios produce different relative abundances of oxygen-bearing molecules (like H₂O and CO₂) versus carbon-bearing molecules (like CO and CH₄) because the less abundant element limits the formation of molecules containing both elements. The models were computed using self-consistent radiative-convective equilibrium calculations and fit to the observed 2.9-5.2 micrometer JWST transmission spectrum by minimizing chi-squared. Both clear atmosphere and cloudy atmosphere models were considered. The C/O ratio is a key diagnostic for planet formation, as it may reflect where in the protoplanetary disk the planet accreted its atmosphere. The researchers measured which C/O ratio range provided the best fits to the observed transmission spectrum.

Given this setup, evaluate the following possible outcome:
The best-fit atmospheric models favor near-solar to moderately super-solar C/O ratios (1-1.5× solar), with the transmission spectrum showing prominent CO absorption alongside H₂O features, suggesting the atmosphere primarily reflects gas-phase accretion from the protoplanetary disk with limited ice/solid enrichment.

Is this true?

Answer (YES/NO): NO